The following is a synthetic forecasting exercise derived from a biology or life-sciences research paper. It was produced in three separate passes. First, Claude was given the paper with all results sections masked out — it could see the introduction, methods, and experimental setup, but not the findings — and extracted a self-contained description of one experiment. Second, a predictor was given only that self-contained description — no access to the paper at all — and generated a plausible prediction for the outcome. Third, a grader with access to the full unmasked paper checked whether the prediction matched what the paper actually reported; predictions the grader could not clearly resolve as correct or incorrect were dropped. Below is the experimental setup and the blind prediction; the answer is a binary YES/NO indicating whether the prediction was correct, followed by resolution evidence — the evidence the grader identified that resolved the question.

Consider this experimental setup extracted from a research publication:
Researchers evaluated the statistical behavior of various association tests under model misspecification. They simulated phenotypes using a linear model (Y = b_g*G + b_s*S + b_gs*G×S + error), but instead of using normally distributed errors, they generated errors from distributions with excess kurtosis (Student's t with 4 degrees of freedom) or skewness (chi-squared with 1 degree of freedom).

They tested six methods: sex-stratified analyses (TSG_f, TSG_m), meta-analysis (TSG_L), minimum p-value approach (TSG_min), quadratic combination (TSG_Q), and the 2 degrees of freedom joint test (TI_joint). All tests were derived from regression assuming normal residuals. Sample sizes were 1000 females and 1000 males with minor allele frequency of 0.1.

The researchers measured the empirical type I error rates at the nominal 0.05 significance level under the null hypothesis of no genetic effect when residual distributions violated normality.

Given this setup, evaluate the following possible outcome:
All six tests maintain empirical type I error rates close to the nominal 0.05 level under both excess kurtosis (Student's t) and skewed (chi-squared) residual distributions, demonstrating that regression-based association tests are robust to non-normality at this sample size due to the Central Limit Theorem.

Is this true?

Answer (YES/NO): NO